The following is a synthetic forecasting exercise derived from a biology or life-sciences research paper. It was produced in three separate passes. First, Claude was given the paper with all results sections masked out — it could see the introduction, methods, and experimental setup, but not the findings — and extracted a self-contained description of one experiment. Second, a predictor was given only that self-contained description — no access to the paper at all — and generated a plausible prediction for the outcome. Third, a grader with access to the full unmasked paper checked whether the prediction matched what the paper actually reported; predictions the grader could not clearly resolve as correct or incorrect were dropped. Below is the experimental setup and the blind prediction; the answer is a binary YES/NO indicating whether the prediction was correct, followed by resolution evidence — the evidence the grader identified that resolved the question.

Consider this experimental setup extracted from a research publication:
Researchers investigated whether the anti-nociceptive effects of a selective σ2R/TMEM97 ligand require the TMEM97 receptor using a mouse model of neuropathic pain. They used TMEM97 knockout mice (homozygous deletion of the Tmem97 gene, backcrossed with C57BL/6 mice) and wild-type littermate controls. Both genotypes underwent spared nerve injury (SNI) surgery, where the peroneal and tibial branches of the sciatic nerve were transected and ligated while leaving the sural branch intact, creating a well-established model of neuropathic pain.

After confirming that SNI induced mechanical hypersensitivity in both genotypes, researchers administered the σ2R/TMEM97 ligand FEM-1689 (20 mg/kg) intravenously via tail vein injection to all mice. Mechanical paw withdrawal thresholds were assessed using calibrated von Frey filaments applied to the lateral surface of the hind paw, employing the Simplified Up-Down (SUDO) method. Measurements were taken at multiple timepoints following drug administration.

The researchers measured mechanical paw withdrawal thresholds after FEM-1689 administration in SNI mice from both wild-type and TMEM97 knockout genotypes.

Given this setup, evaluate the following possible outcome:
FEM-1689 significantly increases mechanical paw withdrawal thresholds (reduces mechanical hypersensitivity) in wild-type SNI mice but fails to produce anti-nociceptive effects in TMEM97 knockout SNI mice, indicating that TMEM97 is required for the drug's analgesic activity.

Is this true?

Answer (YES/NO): YES